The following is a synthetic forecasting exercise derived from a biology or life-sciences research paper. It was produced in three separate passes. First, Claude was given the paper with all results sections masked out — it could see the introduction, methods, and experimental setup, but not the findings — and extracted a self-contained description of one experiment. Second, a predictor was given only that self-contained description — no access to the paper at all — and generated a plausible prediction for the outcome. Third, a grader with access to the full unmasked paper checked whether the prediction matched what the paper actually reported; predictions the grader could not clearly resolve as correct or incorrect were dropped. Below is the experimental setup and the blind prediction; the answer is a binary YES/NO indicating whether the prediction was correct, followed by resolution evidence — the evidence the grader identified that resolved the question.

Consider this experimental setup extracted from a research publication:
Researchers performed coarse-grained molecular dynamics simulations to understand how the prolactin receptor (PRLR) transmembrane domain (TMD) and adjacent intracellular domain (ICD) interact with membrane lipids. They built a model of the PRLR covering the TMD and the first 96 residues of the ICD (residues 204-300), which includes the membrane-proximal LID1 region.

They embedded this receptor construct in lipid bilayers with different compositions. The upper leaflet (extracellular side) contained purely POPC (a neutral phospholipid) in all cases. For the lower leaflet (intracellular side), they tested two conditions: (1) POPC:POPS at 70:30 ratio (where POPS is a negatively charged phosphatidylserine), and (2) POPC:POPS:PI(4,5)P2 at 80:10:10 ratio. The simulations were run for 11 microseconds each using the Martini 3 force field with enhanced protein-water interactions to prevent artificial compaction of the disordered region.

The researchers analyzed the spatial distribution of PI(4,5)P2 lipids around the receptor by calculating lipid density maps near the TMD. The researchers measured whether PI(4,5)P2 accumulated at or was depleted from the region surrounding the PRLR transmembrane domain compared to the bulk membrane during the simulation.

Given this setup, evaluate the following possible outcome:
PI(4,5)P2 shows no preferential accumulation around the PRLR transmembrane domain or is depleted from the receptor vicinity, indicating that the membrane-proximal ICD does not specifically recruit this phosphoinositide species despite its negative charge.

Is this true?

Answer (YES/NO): NO